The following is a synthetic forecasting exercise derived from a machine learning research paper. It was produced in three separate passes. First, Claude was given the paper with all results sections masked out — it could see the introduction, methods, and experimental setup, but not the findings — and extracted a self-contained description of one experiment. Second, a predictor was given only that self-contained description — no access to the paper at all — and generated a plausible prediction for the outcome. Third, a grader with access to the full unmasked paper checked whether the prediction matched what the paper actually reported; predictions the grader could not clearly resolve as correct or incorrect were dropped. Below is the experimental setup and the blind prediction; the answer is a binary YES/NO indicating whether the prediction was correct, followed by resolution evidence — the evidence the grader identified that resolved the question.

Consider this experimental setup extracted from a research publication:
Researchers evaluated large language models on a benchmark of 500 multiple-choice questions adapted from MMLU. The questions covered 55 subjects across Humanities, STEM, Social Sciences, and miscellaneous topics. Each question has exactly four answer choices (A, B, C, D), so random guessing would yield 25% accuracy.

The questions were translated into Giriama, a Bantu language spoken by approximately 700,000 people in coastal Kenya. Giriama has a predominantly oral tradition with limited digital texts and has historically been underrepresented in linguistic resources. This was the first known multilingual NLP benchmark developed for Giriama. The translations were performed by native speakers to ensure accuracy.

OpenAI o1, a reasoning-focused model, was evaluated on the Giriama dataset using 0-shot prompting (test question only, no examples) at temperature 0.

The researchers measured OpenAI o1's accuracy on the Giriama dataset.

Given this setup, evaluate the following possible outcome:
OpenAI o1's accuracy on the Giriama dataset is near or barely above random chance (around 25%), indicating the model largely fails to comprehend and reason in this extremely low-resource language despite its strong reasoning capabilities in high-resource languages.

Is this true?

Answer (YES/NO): NO